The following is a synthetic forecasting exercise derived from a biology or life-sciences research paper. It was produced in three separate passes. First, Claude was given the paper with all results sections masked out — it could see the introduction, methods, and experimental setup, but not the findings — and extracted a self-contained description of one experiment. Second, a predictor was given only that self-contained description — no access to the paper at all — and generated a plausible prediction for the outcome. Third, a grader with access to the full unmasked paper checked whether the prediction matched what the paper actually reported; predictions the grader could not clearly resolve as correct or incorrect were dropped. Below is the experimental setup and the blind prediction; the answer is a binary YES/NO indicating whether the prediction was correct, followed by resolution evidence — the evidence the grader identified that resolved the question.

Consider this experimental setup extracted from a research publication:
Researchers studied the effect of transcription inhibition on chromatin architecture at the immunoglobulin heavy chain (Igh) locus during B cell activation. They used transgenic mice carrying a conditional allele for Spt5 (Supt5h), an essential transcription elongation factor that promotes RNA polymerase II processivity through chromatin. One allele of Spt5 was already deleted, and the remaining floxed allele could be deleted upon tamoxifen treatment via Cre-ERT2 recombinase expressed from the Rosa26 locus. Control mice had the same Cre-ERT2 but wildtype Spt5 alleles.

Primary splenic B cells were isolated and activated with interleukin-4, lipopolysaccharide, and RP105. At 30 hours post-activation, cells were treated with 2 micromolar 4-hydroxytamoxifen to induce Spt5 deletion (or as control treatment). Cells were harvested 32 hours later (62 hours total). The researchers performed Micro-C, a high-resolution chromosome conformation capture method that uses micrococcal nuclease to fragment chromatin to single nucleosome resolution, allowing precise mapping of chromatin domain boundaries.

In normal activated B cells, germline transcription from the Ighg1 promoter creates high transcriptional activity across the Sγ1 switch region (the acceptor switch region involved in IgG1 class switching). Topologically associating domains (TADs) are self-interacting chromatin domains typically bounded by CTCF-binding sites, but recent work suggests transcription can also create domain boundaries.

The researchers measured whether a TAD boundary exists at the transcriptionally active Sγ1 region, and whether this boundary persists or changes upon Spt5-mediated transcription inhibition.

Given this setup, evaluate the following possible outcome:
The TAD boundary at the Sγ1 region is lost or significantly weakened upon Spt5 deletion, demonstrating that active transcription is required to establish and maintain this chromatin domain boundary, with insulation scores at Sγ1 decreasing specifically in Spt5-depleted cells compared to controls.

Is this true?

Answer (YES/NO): YES